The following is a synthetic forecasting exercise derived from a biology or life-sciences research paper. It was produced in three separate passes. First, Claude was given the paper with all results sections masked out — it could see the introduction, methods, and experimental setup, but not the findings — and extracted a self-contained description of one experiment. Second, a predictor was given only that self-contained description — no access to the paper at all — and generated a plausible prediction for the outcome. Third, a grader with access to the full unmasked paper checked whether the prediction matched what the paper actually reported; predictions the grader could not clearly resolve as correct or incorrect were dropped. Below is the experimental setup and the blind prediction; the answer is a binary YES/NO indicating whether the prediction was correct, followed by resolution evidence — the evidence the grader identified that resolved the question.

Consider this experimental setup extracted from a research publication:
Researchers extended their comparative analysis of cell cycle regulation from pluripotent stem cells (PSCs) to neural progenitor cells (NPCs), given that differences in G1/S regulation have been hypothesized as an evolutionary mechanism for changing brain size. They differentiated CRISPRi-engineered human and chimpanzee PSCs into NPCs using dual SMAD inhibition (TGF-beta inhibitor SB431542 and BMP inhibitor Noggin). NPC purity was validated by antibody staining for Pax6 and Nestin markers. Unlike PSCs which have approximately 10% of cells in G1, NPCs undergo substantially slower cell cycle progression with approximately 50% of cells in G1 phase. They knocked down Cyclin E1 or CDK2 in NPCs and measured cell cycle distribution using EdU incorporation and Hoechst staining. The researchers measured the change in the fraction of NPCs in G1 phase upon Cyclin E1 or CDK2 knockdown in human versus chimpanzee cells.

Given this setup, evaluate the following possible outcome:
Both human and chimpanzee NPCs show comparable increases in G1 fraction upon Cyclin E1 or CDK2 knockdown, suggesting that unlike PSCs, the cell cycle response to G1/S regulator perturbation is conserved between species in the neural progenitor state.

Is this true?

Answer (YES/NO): NO